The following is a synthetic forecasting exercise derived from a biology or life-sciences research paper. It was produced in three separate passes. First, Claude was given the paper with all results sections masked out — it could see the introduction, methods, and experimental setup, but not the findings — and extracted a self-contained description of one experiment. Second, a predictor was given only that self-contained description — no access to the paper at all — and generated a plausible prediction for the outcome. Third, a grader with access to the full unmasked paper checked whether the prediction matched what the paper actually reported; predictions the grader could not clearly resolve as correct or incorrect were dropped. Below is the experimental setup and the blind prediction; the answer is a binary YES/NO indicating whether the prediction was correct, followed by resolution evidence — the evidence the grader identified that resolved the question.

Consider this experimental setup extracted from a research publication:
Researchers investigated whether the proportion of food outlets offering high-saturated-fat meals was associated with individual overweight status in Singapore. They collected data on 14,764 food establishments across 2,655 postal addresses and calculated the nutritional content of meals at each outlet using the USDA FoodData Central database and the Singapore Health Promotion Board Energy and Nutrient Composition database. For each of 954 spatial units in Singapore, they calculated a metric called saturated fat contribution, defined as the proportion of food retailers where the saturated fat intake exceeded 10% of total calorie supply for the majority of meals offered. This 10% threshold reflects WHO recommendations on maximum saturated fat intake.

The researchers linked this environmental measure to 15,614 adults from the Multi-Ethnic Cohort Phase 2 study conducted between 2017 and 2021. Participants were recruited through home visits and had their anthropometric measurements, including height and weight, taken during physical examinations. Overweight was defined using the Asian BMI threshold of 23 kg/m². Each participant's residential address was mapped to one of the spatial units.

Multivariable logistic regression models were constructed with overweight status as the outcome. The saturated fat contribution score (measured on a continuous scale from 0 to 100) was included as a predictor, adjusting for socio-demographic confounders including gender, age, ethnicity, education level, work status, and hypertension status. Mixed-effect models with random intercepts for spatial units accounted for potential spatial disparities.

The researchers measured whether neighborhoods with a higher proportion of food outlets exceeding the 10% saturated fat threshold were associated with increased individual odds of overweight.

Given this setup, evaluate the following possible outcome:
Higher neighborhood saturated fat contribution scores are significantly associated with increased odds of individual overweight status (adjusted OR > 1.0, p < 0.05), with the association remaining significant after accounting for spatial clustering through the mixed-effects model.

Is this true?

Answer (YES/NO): YES